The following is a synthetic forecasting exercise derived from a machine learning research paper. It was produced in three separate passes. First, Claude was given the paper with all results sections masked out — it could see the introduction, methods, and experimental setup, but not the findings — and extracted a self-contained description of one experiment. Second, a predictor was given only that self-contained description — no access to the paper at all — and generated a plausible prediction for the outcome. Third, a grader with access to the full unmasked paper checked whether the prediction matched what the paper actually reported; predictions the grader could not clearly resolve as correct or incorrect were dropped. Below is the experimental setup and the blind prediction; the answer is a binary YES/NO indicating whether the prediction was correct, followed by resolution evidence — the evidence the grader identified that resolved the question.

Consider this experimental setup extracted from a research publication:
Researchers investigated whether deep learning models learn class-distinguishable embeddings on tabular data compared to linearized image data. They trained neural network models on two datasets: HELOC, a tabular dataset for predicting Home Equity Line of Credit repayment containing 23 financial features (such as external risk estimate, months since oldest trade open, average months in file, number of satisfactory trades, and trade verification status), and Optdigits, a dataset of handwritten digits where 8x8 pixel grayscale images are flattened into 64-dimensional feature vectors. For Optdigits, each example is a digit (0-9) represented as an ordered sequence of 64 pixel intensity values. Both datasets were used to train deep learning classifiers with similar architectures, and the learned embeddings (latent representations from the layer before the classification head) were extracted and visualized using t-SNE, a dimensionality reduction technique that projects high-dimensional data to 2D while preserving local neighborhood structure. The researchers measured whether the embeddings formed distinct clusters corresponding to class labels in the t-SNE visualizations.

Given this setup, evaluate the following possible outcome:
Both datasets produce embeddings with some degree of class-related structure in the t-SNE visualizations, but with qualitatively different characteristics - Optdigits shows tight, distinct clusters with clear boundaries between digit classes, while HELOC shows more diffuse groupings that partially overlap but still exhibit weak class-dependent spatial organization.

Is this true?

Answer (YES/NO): NO